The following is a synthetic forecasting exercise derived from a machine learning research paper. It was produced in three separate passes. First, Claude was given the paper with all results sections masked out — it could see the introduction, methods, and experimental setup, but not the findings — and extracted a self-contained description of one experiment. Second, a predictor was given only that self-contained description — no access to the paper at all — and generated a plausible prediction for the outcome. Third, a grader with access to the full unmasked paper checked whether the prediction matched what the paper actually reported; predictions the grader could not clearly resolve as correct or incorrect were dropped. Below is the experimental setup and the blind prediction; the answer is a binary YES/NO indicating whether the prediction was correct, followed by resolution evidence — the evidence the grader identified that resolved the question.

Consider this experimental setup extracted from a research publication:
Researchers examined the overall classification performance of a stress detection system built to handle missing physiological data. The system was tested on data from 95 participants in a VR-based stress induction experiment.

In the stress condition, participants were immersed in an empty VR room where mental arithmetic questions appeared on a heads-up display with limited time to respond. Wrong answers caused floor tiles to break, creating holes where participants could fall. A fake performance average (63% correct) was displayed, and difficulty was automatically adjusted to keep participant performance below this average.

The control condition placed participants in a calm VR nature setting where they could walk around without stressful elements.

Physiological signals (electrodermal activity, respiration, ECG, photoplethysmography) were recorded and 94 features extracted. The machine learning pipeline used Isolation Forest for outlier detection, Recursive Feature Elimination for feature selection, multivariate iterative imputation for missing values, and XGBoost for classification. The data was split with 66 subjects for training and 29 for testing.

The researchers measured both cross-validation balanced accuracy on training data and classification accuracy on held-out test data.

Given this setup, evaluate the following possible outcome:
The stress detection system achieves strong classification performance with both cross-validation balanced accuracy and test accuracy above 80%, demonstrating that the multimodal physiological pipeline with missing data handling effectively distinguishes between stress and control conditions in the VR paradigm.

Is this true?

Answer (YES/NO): NO